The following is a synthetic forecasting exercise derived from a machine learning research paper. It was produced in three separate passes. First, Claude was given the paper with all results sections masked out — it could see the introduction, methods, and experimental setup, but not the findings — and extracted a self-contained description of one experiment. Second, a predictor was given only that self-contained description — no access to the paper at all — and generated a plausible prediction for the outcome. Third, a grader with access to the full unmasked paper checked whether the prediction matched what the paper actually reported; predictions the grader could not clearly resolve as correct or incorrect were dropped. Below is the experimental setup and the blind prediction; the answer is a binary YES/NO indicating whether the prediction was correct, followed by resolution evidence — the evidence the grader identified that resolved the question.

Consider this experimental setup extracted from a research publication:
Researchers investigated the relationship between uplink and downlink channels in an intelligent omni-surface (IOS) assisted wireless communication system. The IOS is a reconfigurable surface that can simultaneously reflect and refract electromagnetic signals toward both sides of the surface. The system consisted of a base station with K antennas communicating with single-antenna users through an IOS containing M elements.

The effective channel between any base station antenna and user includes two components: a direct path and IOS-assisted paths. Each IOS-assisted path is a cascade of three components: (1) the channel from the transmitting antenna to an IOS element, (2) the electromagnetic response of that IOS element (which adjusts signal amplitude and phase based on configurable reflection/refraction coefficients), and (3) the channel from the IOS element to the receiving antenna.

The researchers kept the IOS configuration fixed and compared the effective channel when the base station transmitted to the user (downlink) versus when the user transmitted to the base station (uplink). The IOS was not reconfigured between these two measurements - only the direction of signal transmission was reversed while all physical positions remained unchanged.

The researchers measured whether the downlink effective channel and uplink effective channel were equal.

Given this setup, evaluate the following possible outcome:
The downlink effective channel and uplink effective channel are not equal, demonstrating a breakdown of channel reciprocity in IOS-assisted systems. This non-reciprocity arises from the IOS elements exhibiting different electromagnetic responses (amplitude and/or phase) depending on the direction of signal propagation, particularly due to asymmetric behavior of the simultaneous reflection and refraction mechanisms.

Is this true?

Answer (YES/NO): NO